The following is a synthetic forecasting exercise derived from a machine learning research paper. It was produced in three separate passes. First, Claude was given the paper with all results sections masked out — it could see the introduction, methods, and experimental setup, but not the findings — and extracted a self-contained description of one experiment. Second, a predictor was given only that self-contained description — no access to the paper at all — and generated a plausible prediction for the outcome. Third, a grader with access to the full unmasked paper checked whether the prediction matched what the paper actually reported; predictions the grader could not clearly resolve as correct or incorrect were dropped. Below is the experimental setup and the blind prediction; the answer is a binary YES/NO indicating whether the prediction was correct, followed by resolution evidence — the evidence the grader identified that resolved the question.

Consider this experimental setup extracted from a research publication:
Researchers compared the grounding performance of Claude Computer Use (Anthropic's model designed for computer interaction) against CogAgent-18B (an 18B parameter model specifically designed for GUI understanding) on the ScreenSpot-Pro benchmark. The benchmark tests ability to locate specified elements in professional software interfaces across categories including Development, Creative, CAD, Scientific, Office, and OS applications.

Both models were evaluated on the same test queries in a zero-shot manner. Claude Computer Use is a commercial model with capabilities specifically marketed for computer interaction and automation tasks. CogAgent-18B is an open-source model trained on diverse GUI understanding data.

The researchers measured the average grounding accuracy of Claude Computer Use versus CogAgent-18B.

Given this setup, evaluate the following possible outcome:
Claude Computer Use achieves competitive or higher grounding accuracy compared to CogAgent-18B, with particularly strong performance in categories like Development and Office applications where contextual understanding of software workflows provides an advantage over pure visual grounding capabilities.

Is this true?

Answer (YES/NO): NO